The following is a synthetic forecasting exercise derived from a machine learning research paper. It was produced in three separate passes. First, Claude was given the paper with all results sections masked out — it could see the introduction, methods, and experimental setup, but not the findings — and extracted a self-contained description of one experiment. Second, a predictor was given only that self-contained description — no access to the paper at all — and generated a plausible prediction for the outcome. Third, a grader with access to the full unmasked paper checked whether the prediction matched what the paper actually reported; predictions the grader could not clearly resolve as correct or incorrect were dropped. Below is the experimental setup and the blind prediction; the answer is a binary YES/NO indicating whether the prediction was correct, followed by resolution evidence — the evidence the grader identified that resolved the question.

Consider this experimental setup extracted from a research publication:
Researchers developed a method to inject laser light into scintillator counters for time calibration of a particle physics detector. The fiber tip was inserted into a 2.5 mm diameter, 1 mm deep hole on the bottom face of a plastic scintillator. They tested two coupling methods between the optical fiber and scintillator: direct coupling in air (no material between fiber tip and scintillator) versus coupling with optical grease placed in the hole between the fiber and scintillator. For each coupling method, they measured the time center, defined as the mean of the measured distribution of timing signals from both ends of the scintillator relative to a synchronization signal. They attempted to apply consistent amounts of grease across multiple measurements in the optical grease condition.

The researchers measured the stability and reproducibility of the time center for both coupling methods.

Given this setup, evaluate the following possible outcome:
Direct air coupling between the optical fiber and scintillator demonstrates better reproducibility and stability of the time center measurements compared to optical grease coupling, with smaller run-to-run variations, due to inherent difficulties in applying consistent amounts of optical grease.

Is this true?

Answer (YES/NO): YES